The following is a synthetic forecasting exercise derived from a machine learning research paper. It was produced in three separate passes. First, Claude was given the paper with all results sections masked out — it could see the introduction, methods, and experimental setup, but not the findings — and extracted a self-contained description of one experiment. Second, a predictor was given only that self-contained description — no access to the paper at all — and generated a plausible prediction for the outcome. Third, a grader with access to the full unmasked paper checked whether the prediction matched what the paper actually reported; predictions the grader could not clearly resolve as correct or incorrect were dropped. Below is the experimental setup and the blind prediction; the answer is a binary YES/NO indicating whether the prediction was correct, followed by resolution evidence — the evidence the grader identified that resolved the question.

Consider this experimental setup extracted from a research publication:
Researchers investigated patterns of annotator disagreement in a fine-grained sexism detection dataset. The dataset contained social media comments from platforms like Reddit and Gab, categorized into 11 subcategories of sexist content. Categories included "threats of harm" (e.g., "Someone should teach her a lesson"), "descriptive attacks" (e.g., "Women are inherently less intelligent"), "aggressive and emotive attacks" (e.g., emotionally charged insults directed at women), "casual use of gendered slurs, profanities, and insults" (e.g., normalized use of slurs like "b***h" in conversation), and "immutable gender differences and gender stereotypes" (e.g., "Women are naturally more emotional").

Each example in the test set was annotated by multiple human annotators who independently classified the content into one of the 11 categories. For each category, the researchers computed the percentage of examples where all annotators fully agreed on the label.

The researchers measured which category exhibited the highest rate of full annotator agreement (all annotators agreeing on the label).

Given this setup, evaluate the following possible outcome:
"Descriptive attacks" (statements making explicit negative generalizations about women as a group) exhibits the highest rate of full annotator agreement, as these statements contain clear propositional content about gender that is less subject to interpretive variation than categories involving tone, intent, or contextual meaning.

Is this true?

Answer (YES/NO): NO